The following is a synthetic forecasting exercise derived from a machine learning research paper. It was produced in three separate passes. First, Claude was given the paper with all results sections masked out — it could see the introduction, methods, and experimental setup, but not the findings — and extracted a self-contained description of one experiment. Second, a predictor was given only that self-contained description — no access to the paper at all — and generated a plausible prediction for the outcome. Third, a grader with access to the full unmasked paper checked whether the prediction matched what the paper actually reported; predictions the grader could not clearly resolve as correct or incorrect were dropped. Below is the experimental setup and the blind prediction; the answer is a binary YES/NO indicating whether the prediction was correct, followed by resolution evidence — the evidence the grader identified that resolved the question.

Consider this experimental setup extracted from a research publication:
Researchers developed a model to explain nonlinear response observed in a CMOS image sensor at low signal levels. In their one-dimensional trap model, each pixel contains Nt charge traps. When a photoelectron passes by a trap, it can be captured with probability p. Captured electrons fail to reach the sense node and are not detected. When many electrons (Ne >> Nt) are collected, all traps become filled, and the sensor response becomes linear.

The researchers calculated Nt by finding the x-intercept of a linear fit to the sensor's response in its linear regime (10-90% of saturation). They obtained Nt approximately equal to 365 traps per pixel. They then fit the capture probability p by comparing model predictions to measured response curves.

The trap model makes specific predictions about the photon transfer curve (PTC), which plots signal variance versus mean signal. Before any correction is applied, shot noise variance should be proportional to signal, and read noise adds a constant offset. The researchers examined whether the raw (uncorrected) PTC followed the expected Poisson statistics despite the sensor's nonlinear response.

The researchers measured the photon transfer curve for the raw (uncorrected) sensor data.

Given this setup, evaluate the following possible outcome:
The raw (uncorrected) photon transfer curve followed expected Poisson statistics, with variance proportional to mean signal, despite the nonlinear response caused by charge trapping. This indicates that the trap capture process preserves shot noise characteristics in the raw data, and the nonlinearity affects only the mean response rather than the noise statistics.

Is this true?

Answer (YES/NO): YES